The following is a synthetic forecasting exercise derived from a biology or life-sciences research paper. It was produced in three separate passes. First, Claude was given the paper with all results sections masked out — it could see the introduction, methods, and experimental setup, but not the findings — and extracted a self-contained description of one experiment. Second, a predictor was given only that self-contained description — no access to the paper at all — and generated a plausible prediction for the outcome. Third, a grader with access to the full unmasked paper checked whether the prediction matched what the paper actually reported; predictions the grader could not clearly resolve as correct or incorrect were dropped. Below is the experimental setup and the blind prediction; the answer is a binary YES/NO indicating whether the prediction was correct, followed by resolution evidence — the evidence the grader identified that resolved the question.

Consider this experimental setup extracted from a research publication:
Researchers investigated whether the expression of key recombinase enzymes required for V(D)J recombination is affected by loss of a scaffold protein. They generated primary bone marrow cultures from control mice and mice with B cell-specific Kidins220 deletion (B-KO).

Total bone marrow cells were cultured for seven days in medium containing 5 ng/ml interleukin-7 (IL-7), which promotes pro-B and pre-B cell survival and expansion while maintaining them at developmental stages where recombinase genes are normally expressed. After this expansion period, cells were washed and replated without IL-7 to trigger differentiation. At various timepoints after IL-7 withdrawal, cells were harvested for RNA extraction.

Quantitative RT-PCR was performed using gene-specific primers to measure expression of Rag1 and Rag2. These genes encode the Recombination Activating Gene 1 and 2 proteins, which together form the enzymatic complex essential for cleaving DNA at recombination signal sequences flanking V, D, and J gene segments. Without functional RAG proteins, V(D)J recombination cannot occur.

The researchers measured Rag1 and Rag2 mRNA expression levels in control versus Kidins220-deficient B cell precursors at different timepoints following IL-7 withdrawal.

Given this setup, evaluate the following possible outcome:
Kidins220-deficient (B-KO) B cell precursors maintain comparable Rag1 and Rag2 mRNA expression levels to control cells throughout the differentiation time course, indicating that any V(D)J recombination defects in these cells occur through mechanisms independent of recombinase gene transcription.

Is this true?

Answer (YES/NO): YES